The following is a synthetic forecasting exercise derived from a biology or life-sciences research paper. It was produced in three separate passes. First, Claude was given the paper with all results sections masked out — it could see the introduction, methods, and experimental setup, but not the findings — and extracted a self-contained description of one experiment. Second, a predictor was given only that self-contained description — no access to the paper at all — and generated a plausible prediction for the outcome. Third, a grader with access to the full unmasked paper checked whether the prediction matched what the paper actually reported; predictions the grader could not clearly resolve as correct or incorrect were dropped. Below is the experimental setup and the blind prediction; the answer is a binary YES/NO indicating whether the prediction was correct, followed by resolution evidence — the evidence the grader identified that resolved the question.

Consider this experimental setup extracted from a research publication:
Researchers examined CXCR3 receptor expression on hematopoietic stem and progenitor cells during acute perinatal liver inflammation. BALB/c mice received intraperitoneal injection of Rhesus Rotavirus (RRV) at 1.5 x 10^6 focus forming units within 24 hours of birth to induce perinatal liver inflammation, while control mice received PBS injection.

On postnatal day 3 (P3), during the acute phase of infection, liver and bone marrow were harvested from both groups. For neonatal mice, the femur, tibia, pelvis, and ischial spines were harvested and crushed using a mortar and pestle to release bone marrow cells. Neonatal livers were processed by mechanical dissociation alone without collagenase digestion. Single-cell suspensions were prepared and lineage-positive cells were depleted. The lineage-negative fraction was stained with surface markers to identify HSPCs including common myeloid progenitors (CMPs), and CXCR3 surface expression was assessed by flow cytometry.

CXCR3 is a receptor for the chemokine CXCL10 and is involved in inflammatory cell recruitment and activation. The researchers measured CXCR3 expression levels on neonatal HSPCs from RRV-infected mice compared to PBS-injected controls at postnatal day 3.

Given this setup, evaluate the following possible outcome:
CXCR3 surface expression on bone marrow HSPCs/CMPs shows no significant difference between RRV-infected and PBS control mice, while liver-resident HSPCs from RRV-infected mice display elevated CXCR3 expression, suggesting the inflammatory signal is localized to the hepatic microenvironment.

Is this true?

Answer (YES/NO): NO